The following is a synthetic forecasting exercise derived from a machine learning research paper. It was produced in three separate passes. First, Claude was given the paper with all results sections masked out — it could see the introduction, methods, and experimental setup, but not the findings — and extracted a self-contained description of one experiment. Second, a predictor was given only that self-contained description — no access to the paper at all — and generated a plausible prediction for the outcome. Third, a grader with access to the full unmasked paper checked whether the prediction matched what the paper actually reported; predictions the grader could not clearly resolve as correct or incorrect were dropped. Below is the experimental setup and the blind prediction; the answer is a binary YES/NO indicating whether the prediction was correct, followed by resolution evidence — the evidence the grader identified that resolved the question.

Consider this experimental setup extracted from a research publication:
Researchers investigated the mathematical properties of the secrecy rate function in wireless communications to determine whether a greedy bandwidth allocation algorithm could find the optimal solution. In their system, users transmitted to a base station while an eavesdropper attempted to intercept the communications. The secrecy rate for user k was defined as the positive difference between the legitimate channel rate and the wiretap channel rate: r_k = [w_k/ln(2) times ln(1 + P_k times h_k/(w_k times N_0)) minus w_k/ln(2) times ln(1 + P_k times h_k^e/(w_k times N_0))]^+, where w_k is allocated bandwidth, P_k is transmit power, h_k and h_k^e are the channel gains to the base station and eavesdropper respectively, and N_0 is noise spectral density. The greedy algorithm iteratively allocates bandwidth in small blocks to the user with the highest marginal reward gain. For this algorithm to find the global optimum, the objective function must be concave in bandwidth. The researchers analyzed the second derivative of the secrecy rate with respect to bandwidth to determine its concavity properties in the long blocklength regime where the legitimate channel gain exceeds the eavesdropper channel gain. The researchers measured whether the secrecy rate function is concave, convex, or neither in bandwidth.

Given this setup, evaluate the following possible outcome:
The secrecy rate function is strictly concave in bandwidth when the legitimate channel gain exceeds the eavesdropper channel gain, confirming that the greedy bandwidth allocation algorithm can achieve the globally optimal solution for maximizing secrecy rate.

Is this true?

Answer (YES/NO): YES